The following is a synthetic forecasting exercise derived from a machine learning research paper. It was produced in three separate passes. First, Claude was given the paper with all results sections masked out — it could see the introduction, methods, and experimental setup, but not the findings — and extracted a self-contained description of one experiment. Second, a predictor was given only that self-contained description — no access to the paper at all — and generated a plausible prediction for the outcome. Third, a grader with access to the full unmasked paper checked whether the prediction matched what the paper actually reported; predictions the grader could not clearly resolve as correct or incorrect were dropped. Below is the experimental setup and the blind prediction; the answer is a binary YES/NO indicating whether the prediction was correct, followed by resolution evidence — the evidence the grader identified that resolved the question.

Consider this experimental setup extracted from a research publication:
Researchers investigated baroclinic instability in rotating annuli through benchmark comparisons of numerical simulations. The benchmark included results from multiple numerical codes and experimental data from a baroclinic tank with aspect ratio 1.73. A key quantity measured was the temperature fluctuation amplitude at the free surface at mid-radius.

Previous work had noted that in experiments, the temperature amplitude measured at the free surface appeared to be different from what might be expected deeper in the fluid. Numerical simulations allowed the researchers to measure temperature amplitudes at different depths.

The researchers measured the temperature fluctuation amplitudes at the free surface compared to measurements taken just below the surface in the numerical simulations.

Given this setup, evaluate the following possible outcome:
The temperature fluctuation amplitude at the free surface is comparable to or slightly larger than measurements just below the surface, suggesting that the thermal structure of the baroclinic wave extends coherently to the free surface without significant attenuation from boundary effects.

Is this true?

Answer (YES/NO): NO